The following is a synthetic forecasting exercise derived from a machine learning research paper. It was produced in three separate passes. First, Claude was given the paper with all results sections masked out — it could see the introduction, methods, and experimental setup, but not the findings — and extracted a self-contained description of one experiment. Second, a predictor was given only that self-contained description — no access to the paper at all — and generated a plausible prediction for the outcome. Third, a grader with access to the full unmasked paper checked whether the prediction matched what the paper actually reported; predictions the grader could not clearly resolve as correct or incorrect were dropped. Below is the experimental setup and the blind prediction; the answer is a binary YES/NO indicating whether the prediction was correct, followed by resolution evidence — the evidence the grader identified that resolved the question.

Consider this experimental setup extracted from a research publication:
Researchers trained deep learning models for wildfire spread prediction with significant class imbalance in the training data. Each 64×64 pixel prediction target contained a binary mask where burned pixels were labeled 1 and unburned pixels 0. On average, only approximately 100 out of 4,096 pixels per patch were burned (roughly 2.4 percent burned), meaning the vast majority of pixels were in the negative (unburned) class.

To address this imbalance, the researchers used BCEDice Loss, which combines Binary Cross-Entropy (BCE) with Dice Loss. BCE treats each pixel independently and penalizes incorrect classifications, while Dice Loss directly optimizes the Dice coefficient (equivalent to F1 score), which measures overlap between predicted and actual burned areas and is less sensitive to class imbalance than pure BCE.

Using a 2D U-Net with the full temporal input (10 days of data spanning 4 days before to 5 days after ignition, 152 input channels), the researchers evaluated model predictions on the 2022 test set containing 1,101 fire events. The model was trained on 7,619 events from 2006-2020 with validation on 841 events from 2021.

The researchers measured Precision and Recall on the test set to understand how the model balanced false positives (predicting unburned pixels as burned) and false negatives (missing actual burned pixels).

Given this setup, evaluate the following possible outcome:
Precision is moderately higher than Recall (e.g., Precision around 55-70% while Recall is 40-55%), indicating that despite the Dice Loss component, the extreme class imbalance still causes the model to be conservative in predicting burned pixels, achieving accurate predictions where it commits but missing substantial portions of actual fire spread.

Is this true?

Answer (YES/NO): YES